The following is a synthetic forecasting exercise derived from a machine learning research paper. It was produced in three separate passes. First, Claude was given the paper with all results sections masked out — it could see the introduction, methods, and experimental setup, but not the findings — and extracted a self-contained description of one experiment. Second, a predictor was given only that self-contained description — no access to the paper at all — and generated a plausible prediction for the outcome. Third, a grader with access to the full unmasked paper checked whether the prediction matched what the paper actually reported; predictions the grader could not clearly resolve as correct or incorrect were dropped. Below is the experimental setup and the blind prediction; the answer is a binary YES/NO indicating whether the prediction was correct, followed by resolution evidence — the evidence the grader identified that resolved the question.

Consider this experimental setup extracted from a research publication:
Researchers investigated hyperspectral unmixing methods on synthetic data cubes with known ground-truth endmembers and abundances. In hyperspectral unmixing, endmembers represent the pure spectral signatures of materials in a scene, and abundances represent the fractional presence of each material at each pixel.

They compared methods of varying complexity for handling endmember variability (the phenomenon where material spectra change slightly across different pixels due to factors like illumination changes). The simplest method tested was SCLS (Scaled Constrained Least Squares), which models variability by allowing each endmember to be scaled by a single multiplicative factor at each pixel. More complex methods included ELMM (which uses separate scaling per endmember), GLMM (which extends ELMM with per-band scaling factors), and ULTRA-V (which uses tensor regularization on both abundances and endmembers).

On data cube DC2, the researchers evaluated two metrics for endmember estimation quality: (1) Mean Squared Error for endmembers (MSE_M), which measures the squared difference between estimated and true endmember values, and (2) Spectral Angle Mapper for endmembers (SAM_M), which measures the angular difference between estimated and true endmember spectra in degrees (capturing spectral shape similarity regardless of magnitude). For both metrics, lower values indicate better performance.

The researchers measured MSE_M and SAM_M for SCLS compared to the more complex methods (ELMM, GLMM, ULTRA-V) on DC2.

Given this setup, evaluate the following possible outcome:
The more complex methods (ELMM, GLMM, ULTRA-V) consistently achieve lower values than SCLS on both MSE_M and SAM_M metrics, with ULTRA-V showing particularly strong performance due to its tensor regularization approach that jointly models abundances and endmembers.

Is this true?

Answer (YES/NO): NO